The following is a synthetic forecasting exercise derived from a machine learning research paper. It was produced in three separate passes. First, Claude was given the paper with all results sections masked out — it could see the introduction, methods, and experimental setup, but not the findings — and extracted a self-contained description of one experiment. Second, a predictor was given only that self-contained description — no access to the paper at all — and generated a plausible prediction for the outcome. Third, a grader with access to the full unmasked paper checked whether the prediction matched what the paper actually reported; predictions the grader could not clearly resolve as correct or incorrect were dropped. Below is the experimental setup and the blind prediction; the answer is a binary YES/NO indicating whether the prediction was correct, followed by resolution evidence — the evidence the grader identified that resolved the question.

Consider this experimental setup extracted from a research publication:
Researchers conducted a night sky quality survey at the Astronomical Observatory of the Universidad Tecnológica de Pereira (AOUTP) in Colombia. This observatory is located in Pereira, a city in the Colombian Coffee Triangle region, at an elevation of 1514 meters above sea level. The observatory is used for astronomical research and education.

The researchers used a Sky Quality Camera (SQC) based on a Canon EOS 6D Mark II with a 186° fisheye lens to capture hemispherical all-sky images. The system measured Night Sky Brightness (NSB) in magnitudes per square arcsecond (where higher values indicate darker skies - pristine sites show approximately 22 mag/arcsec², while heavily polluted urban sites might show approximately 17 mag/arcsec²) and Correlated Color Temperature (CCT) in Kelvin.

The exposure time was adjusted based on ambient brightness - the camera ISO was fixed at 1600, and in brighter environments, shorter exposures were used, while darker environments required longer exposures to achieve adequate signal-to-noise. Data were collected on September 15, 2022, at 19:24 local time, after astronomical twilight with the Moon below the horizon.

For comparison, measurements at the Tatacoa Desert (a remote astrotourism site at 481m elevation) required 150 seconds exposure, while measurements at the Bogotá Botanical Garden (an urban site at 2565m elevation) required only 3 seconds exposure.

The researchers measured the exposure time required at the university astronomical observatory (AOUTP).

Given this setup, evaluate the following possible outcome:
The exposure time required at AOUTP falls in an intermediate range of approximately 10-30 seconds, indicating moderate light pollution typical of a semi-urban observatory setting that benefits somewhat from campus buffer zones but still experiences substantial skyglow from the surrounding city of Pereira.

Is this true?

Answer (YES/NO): NO